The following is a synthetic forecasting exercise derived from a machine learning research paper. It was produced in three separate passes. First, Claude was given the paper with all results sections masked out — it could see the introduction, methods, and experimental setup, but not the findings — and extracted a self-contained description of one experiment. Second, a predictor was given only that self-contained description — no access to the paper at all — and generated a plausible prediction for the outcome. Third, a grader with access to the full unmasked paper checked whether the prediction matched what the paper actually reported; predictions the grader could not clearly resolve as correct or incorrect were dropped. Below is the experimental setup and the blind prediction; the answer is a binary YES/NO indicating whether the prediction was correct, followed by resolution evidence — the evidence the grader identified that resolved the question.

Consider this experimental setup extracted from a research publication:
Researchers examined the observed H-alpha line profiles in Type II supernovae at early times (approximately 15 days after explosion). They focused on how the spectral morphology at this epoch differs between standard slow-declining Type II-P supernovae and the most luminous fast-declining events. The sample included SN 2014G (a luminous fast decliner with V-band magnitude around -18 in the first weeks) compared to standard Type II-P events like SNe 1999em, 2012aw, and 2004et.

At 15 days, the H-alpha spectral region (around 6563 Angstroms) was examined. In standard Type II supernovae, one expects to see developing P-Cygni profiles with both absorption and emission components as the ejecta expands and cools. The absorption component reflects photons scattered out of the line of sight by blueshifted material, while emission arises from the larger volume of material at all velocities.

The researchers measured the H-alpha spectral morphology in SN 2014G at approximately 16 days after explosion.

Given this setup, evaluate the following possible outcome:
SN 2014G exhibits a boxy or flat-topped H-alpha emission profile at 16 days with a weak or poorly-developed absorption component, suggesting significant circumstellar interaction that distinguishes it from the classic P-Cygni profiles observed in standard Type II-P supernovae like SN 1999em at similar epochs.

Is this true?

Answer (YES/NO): NO